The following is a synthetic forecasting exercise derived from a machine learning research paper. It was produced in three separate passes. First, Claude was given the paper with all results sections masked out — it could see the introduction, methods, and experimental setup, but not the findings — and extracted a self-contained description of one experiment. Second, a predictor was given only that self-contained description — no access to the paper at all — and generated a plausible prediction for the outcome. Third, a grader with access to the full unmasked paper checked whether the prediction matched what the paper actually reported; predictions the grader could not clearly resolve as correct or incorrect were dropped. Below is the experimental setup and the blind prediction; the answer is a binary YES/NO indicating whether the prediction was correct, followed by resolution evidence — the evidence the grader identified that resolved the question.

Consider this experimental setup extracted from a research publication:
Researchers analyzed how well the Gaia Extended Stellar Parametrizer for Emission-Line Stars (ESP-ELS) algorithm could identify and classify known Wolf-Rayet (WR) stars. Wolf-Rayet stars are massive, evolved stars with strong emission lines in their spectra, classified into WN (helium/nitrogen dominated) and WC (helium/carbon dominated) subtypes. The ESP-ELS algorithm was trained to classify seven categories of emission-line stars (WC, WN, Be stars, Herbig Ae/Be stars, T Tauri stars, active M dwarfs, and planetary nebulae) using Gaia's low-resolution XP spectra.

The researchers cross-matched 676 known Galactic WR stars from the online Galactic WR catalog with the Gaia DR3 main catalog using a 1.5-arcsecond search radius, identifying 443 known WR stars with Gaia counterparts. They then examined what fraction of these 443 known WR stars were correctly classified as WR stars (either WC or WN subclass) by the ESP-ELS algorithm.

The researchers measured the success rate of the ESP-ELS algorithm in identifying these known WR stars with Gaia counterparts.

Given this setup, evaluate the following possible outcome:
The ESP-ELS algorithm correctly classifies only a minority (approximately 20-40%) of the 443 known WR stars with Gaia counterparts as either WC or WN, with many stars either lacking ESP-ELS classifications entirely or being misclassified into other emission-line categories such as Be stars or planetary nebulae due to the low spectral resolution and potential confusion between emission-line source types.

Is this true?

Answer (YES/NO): NO